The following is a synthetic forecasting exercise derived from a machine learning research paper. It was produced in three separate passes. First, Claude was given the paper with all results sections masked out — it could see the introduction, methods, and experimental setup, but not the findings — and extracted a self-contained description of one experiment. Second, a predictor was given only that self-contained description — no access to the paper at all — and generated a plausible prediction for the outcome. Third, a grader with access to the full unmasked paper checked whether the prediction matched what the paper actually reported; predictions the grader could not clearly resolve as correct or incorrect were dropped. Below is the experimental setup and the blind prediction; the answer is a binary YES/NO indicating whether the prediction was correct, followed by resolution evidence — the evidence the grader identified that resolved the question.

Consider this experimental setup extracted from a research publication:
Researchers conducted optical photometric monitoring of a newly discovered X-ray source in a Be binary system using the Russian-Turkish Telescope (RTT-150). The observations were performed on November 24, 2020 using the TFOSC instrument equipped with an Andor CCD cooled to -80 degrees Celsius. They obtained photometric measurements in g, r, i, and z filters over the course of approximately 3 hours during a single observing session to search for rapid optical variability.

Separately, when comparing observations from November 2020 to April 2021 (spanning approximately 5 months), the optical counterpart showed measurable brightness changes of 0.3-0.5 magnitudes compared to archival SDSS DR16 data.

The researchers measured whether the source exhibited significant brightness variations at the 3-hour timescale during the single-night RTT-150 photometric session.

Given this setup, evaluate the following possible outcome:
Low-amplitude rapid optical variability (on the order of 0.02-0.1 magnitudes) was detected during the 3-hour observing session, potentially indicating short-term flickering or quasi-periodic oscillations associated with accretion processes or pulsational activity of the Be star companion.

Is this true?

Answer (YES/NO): NO